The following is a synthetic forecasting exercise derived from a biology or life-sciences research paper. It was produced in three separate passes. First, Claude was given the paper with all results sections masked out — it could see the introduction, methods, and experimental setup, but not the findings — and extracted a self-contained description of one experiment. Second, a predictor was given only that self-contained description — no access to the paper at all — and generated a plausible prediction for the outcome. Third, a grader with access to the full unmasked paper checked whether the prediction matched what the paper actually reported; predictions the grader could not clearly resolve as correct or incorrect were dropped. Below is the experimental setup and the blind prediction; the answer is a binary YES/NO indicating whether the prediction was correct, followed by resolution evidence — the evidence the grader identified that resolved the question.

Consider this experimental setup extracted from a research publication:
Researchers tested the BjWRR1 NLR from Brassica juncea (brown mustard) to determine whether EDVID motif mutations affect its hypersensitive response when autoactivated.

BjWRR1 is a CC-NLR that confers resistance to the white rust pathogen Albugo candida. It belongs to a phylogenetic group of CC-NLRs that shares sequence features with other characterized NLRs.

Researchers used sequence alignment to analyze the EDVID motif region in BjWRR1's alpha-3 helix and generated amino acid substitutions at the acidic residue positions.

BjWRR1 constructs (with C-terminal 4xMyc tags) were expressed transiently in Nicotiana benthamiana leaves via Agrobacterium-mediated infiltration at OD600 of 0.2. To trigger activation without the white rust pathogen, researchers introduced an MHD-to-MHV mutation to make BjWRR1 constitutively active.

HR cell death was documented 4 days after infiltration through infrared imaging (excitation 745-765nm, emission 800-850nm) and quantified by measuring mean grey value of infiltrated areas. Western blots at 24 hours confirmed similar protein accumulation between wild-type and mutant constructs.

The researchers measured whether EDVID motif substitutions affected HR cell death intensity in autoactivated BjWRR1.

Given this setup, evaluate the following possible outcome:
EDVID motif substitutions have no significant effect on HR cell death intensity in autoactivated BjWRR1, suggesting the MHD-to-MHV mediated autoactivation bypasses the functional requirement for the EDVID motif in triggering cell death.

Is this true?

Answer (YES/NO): NO